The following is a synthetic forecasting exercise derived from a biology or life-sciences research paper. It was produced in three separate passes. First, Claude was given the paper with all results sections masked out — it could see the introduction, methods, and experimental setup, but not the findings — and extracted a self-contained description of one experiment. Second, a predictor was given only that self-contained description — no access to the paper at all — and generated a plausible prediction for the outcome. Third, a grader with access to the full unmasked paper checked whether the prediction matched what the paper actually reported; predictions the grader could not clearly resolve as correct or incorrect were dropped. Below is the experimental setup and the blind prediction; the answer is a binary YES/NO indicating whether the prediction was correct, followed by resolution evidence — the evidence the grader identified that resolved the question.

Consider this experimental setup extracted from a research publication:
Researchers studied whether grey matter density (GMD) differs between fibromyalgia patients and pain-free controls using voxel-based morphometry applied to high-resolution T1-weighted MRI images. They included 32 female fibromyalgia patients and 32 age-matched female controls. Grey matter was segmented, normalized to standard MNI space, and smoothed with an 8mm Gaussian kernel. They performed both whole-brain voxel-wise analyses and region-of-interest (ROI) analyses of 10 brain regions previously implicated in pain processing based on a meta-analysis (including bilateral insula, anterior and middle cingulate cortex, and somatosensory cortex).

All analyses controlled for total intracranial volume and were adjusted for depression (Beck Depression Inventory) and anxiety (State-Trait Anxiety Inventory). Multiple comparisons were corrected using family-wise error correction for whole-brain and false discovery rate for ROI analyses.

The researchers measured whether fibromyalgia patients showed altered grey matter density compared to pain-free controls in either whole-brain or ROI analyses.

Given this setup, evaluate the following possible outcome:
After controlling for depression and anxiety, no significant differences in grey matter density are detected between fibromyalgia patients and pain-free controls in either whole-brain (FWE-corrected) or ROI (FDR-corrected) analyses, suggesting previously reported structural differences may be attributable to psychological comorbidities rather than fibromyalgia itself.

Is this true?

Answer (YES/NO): YES